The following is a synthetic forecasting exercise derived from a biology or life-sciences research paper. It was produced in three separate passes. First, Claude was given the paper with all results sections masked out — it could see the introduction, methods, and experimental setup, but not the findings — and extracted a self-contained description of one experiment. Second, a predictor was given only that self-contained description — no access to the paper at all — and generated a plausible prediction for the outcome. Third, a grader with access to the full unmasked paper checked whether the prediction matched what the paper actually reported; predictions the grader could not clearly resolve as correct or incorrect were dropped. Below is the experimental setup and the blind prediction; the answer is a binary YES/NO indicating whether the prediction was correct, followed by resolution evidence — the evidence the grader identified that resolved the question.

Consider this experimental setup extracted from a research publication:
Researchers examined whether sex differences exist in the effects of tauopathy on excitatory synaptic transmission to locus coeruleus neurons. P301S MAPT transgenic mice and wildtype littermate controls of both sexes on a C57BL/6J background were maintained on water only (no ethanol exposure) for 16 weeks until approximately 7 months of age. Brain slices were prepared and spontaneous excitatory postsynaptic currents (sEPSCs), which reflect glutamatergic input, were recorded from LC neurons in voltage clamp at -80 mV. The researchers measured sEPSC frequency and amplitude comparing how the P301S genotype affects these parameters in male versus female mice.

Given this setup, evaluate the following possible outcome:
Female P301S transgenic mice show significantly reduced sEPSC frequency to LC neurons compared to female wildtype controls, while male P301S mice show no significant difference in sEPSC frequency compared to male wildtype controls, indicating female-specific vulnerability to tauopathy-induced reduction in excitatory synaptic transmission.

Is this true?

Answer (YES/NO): NO